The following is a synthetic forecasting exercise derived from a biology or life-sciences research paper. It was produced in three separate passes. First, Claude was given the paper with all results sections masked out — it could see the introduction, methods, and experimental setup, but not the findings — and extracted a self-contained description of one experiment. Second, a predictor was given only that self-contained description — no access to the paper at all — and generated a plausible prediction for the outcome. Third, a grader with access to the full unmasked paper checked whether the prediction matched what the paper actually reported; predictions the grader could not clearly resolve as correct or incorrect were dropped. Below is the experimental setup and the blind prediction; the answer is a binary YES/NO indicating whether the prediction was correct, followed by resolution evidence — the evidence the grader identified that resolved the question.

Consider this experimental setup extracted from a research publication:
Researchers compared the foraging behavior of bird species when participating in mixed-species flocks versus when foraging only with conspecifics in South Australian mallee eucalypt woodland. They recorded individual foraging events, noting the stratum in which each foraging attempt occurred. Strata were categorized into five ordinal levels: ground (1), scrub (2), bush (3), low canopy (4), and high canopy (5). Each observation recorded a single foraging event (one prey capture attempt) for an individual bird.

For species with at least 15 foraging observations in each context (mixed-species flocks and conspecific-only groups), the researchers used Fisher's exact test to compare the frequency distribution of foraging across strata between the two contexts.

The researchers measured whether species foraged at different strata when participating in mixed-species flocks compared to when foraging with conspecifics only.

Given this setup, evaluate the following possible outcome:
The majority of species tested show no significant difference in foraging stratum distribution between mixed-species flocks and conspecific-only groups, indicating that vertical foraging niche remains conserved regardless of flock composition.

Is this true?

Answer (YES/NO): YES